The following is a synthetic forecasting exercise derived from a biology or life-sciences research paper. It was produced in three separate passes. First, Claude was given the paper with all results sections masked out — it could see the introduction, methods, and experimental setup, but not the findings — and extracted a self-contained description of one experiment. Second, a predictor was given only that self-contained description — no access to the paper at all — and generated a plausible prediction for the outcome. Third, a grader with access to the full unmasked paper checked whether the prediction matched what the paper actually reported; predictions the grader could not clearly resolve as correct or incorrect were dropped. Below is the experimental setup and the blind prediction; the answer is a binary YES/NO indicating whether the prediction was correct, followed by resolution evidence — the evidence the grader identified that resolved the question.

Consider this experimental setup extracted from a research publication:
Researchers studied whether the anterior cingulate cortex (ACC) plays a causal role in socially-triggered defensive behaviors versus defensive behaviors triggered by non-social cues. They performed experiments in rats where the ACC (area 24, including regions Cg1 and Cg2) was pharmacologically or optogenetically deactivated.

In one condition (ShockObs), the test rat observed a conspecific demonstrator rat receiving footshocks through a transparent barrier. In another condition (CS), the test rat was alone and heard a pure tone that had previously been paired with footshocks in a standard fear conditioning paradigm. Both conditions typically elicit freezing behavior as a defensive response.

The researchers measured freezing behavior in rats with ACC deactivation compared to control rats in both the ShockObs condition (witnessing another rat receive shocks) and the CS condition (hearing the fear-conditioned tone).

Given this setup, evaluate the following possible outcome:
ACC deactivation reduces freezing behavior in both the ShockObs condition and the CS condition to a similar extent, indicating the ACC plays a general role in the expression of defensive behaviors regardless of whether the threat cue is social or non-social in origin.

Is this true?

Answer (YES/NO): NO